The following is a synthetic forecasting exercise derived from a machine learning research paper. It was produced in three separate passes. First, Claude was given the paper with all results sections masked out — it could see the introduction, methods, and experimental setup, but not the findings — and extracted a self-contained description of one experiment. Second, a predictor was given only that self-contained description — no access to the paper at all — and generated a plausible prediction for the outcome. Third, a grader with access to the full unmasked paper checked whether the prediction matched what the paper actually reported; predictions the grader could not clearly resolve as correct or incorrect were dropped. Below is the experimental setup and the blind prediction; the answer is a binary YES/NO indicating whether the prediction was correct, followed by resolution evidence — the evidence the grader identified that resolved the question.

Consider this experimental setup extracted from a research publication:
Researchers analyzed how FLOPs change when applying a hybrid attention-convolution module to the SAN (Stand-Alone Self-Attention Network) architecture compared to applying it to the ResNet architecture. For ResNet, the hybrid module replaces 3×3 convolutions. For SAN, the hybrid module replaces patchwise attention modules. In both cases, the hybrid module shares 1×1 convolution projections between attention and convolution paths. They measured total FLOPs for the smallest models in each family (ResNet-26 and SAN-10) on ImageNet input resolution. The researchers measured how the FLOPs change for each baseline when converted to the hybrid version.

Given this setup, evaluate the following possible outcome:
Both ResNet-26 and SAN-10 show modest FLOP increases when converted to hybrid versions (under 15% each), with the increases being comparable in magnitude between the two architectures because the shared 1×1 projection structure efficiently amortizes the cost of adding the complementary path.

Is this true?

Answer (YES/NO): NO